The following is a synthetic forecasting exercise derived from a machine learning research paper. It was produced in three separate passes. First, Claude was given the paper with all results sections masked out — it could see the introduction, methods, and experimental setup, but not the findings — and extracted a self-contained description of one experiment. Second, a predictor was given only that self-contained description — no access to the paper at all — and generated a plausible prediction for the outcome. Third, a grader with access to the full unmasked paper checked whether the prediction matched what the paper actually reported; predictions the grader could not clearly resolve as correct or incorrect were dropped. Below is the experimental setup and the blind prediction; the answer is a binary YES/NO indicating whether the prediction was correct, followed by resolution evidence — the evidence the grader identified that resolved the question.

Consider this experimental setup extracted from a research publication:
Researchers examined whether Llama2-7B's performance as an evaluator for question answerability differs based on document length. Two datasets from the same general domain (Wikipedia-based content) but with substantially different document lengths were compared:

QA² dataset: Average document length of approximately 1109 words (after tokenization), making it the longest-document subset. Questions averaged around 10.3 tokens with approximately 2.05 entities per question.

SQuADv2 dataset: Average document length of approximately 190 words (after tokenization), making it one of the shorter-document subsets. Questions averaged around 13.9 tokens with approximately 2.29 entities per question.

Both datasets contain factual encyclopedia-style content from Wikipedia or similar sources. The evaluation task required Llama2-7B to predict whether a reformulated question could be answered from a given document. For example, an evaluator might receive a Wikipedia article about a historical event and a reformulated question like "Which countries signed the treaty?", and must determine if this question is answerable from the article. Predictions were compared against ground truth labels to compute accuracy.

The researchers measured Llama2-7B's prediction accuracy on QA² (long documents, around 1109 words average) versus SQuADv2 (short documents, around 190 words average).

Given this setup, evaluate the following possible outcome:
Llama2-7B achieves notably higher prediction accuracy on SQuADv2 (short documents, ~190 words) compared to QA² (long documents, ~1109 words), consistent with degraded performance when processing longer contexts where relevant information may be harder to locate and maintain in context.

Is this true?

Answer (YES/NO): YES